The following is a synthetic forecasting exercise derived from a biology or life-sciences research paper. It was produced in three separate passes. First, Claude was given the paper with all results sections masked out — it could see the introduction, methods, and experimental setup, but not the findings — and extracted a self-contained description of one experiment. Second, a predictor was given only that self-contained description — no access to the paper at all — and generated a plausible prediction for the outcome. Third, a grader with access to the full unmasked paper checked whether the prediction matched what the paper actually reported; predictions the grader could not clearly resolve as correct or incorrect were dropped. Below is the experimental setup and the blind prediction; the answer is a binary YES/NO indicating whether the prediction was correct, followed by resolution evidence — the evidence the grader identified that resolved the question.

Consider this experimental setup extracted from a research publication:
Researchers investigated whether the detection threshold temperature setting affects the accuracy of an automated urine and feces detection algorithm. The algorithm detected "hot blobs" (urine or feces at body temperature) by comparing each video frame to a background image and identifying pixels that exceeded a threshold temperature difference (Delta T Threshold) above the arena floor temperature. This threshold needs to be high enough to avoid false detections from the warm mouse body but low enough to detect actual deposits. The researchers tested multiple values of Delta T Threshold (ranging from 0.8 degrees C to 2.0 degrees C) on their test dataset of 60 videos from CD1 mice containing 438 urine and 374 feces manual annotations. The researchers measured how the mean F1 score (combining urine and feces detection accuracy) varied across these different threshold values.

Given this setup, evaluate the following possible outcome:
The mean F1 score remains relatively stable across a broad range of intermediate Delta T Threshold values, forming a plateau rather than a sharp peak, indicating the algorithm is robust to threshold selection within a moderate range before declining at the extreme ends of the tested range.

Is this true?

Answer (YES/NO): YES